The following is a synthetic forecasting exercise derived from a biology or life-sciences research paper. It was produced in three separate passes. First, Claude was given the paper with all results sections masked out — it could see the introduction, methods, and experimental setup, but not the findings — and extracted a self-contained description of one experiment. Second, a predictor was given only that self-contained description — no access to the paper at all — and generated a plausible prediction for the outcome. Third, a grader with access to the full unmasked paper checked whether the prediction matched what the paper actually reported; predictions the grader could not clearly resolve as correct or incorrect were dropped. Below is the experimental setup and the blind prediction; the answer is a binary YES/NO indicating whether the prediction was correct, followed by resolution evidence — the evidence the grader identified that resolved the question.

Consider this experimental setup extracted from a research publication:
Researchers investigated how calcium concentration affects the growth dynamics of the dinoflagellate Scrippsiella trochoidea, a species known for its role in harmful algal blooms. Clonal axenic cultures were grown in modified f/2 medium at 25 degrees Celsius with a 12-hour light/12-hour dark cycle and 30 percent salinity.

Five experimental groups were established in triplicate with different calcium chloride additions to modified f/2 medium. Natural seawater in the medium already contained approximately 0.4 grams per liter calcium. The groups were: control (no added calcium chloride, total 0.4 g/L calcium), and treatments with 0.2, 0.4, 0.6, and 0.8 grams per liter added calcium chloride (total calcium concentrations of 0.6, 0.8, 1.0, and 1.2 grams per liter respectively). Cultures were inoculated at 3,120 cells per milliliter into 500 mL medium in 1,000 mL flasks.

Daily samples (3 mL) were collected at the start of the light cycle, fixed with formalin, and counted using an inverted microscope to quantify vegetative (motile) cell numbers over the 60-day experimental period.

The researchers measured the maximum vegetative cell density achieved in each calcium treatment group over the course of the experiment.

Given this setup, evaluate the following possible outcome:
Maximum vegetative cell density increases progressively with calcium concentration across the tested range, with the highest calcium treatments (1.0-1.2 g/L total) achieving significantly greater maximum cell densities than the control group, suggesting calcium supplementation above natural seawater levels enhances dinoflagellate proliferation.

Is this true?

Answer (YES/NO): NO